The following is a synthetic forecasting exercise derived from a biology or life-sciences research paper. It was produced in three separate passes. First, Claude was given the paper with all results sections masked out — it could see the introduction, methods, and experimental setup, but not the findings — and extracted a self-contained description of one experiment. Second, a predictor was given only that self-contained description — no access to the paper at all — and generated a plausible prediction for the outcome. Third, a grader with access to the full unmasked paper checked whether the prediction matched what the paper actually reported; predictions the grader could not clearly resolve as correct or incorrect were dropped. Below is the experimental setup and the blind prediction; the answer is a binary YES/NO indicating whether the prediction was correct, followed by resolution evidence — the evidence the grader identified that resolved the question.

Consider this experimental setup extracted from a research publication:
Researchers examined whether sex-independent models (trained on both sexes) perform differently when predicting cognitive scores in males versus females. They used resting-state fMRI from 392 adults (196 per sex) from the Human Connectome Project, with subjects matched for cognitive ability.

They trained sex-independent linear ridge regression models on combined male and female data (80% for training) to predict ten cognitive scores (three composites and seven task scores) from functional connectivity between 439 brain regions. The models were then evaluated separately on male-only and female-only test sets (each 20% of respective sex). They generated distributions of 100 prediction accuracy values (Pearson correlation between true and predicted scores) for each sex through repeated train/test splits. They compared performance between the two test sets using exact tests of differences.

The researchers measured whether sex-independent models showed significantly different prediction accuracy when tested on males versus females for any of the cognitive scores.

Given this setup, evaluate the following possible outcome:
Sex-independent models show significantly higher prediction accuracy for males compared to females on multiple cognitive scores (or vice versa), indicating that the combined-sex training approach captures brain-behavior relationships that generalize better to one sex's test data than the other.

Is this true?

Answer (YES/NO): NO